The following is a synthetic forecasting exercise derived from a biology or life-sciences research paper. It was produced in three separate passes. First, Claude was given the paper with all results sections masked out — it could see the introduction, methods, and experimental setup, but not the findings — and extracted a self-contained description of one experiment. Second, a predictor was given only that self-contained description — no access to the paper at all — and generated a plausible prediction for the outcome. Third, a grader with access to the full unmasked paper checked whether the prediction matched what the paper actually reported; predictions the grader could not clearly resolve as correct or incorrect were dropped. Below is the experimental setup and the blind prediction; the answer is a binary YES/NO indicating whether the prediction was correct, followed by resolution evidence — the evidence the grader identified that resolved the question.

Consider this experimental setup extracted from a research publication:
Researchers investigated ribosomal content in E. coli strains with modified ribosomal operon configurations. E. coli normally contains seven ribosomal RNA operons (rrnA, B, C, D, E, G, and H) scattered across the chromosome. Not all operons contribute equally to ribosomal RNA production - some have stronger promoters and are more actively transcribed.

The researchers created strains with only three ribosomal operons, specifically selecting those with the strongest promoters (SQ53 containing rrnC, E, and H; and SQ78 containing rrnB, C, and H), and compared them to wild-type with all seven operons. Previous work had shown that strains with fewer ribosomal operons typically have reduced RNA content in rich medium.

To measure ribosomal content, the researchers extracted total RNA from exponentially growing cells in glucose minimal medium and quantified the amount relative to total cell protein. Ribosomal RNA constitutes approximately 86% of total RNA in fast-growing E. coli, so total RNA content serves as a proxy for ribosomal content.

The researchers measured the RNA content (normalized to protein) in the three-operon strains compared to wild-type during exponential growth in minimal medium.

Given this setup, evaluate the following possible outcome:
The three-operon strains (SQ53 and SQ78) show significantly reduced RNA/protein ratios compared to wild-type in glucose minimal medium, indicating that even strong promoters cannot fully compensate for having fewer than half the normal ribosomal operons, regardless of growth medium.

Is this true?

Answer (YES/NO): NO